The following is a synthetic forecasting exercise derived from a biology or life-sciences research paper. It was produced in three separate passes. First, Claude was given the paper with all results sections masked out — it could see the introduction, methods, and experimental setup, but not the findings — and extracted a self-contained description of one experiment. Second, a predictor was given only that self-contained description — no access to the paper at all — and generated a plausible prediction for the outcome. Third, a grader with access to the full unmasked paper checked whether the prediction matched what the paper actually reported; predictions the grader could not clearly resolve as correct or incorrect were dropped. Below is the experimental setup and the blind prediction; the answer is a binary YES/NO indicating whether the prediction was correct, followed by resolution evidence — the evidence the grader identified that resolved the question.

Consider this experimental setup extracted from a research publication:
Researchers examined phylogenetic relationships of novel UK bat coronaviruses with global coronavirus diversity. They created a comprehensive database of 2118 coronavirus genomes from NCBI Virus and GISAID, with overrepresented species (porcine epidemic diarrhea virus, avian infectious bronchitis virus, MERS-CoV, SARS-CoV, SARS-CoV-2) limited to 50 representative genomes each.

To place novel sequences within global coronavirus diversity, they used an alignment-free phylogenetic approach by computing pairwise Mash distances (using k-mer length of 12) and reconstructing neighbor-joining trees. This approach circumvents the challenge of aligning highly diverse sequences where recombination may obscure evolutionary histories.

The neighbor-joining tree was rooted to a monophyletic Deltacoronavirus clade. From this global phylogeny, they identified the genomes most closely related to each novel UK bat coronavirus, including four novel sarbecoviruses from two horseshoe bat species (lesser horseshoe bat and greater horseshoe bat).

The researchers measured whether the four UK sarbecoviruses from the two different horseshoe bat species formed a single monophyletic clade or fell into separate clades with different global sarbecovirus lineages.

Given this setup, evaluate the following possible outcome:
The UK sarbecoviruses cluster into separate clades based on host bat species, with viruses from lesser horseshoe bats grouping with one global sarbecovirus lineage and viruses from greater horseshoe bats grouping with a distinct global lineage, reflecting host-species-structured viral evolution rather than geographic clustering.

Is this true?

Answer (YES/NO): NO